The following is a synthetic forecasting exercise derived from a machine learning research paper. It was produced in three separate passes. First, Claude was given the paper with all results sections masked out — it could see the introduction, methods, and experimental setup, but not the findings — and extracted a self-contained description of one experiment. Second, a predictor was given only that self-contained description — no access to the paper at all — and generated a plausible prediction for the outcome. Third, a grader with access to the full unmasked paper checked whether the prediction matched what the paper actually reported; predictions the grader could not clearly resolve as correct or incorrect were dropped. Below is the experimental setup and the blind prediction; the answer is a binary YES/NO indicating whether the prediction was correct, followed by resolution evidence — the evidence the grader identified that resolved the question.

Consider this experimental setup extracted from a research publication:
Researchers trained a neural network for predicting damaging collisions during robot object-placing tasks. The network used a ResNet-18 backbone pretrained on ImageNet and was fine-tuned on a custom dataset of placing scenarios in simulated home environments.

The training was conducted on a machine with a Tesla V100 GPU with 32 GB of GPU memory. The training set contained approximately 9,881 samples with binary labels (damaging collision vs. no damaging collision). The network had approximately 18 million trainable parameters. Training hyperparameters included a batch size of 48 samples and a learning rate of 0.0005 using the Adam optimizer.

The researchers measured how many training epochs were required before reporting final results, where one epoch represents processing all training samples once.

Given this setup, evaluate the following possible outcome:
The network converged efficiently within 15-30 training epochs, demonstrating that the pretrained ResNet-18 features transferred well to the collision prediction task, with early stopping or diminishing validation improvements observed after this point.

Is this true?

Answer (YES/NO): NO